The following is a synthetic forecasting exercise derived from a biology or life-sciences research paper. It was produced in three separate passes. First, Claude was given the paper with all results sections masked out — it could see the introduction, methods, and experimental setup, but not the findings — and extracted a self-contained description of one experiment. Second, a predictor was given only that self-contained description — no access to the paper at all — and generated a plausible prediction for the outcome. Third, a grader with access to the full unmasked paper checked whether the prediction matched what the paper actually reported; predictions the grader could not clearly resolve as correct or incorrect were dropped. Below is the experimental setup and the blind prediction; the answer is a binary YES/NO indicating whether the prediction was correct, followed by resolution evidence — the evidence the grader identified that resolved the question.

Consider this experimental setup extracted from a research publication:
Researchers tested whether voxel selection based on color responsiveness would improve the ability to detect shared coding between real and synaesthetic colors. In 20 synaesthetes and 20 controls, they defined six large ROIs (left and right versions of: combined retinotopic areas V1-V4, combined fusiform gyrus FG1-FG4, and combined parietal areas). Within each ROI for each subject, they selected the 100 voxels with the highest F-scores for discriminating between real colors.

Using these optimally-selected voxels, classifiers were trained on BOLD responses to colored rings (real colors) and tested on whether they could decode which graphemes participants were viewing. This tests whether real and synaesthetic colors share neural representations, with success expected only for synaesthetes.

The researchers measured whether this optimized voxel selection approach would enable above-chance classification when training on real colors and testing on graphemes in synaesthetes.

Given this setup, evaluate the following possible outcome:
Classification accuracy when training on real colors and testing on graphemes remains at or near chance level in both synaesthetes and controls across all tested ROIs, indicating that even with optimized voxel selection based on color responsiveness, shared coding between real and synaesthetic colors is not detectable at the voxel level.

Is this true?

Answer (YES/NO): YES